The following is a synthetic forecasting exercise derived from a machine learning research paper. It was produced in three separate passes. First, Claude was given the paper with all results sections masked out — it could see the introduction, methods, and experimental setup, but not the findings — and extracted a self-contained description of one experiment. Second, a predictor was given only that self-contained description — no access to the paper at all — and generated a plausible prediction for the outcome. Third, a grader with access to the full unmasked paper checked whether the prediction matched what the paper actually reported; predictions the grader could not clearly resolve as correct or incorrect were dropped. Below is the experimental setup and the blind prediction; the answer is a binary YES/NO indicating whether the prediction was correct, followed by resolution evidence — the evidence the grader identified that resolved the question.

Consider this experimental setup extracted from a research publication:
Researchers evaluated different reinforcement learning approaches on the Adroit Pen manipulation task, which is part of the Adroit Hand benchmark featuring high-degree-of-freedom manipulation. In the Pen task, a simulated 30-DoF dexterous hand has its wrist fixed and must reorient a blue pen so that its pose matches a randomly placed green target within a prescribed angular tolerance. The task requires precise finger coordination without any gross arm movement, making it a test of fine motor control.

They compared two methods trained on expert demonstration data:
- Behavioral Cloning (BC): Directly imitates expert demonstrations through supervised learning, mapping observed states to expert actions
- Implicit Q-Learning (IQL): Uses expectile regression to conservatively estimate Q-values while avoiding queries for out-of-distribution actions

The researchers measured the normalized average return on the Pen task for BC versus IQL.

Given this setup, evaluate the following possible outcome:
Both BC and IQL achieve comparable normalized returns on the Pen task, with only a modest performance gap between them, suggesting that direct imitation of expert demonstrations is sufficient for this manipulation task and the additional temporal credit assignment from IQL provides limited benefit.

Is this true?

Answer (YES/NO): NO